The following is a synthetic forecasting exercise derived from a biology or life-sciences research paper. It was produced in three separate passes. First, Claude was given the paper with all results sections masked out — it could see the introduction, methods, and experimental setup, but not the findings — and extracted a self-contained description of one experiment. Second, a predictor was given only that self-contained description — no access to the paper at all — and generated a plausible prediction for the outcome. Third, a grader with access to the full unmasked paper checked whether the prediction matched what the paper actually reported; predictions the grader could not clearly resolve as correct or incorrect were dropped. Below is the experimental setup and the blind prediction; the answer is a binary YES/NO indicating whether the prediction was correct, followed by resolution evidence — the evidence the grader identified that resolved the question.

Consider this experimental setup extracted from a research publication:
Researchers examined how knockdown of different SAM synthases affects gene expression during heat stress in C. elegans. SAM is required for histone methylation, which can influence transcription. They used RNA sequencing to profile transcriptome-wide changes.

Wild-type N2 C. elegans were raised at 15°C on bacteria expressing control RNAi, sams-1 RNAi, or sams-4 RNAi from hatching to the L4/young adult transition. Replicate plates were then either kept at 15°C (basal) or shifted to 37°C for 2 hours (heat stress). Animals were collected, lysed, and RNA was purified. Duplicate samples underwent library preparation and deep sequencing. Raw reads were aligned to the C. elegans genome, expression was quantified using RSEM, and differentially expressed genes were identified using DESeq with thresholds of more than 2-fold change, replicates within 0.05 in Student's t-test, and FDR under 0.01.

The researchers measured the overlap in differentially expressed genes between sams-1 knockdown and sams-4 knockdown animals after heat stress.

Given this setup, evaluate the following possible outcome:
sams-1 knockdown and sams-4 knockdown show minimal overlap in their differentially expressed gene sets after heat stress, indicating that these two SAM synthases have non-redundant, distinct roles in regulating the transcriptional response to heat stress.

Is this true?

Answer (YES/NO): YES